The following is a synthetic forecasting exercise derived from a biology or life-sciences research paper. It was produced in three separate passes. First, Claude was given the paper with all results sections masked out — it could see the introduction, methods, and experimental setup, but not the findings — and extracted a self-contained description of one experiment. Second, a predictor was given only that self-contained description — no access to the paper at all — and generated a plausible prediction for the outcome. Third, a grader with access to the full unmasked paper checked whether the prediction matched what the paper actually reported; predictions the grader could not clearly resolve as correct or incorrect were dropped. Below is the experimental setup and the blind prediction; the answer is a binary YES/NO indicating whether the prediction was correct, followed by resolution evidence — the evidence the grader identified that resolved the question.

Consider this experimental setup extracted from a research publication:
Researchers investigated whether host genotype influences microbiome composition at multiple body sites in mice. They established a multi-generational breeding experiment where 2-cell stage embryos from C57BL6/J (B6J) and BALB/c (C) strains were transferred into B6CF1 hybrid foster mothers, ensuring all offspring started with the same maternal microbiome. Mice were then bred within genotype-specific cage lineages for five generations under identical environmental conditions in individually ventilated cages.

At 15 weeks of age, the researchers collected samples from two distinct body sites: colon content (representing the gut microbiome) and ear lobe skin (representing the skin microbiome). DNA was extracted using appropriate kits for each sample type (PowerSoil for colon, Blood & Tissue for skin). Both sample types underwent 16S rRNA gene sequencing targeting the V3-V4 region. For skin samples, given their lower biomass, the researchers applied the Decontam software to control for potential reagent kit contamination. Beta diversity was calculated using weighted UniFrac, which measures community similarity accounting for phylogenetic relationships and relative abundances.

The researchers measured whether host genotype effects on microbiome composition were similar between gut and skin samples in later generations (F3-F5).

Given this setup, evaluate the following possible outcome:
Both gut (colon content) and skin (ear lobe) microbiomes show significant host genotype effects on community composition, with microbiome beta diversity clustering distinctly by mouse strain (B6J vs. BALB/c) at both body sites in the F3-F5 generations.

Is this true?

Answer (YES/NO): NO